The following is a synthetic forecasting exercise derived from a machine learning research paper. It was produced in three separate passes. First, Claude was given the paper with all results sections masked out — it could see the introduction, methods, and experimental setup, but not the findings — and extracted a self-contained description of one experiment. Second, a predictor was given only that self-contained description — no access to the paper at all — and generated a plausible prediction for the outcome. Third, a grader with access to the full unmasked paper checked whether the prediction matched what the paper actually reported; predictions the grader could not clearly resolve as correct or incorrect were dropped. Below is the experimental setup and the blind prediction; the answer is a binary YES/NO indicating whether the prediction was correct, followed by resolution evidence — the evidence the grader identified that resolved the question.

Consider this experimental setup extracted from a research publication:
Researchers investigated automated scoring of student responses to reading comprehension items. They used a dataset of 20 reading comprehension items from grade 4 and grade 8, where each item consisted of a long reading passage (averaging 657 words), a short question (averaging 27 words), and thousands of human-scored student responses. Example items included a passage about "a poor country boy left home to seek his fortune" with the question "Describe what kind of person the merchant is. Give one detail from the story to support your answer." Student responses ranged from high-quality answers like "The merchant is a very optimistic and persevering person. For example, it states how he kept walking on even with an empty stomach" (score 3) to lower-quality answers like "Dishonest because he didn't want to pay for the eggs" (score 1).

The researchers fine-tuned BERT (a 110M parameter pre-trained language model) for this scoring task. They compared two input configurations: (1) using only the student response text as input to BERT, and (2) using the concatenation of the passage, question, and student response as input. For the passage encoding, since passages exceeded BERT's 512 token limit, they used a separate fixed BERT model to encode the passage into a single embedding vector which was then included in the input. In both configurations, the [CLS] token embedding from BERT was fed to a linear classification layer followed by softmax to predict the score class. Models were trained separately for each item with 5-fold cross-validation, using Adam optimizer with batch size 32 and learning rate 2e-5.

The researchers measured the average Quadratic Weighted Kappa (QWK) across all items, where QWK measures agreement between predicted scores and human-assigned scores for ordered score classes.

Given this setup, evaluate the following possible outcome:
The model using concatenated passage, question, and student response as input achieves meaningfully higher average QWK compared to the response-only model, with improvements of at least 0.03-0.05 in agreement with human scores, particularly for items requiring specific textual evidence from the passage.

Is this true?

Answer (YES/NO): NO